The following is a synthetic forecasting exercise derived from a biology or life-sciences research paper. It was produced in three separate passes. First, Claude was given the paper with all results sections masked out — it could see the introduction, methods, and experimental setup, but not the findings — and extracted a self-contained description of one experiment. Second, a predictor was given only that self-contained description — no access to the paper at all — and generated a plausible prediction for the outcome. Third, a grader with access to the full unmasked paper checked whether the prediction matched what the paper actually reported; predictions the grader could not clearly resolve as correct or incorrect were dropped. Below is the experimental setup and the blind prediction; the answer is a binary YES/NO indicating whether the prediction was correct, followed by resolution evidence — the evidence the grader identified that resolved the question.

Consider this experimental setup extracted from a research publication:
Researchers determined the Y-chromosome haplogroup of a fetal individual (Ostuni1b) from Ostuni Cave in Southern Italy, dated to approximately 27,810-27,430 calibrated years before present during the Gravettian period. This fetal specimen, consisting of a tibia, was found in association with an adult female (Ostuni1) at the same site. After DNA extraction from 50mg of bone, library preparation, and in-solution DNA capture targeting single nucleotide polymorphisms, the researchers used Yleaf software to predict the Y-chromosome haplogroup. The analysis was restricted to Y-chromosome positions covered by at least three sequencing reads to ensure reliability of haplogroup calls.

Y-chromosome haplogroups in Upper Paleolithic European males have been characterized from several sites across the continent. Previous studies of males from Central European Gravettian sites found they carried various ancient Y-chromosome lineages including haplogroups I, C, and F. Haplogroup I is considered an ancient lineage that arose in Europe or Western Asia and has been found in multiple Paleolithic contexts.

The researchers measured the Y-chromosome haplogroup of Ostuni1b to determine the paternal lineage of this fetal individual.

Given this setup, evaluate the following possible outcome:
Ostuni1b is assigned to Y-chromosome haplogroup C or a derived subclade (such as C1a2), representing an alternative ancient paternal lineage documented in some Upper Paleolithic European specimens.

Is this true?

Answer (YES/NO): YES